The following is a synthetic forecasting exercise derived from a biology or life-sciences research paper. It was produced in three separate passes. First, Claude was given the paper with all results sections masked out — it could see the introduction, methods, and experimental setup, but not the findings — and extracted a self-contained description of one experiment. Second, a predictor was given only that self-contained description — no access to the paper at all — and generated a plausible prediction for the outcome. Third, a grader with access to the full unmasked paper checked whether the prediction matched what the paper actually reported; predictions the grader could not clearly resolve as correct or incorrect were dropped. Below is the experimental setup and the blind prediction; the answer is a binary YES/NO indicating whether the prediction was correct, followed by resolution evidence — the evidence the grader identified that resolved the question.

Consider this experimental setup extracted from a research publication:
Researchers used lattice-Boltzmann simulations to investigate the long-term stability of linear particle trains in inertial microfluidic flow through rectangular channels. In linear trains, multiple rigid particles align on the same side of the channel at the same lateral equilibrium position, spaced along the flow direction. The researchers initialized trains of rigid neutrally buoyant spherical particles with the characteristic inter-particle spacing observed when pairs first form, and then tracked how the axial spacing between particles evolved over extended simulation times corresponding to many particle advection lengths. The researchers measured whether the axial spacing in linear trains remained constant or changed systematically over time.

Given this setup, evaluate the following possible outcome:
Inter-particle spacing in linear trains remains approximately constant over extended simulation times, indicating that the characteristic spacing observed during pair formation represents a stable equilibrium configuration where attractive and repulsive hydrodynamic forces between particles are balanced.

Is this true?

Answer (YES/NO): NO